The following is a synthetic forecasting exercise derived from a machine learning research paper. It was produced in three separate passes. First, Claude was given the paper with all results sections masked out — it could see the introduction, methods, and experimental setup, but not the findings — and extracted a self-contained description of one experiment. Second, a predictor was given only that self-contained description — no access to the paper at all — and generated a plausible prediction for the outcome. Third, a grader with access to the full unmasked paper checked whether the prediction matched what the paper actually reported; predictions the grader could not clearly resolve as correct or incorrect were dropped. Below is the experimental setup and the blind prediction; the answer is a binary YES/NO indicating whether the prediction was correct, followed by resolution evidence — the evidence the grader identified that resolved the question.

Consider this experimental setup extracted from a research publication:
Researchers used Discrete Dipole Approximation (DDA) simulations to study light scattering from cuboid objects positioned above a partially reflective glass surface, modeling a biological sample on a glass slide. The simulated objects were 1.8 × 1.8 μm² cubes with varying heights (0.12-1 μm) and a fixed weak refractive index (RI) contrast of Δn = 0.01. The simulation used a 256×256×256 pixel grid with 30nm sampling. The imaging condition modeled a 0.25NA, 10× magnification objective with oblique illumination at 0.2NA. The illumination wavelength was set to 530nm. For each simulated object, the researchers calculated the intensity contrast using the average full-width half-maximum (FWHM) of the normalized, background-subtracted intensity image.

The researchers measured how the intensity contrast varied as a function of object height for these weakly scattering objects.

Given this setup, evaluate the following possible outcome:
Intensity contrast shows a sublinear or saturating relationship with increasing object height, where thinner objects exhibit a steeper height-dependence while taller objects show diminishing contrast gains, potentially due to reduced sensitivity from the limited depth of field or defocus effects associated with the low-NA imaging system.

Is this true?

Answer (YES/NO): NO